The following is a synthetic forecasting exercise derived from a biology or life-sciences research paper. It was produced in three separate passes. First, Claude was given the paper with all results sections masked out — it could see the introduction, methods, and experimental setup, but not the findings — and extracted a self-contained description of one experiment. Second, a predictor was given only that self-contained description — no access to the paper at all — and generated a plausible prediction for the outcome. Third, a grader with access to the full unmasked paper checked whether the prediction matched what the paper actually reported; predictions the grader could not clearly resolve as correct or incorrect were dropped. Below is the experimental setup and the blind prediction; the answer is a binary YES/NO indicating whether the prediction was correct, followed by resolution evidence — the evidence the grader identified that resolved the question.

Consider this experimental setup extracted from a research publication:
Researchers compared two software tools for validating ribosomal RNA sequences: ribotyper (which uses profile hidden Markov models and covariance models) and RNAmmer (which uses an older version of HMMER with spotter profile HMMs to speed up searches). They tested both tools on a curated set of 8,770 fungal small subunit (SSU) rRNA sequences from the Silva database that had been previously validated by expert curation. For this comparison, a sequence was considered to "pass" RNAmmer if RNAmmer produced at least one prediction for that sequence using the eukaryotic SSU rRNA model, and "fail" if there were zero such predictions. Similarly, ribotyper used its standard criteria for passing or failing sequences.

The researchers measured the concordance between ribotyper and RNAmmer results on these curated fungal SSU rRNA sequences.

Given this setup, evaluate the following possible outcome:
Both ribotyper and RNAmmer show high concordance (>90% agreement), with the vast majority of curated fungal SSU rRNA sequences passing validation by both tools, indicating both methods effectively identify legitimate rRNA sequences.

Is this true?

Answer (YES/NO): YES